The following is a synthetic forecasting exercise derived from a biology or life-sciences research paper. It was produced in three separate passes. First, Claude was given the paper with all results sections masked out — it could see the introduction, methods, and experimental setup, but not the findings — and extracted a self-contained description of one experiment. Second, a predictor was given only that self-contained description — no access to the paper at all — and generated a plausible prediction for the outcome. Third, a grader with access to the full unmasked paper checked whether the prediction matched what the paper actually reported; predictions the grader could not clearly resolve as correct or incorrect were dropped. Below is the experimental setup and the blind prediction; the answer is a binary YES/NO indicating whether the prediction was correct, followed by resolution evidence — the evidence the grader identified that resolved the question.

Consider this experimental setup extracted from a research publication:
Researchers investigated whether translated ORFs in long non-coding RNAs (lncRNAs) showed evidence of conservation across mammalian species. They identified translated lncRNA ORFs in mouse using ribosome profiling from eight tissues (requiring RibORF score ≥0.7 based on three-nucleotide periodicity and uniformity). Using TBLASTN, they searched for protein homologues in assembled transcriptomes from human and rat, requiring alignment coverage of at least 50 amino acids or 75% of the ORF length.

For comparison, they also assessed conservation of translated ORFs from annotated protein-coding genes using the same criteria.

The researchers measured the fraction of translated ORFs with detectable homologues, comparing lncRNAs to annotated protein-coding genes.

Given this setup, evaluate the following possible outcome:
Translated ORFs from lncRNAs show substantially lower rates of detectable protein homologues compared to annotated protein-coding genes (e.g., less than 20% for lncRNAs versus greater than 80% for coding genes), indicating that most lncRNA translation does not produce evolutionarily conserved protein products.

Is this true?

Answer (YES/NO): NO